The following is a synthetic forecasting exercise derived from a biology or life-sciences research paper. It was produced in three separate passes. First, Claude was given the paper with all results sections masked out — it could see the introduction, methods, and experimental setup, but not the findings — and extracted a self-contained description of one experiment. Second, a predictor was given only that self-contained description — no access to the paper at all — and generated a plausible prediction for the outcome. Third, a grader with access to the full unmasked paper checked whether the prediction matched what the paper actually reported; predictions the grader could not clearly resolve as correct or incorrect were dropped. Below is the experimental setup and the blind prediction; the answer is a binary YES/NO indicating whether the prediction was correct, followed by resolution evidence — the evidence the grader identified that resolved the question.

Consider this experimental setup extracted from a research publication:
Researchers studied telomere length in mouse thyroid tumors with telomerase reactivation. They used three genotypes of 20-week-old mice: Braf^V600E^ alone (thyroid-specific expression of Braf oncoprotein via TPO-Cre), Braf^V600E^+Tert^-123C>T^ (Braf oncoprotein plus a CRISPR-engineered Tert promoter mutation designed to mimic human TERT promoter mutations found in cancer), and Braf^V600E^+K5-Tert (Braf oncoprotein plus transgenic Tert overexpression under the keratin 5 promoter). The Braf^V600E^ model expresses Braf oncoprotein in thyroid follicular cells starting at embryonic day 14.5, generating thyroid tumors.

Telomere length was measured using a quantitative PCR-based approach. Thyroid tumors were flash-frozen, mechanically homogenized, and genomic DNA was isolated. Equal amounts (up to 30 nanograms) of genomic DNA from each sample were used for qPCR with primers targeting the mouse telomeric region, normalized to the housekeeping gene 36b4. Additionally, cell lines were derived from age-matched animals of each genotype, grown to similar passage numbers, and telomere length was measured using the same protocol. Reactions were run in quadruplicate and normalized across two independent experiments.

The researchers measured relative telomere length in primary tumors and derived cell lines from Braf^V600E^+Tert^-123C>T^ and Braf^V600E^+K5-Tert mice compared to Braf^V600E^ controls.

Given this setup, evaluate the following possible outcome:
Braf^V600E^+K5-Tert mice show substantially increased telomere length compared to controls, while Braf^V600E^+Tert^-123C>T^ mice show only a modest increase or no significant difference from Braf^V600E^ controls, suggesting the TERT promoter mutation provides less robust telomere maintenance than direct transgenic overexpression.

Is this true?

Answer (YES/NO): NO